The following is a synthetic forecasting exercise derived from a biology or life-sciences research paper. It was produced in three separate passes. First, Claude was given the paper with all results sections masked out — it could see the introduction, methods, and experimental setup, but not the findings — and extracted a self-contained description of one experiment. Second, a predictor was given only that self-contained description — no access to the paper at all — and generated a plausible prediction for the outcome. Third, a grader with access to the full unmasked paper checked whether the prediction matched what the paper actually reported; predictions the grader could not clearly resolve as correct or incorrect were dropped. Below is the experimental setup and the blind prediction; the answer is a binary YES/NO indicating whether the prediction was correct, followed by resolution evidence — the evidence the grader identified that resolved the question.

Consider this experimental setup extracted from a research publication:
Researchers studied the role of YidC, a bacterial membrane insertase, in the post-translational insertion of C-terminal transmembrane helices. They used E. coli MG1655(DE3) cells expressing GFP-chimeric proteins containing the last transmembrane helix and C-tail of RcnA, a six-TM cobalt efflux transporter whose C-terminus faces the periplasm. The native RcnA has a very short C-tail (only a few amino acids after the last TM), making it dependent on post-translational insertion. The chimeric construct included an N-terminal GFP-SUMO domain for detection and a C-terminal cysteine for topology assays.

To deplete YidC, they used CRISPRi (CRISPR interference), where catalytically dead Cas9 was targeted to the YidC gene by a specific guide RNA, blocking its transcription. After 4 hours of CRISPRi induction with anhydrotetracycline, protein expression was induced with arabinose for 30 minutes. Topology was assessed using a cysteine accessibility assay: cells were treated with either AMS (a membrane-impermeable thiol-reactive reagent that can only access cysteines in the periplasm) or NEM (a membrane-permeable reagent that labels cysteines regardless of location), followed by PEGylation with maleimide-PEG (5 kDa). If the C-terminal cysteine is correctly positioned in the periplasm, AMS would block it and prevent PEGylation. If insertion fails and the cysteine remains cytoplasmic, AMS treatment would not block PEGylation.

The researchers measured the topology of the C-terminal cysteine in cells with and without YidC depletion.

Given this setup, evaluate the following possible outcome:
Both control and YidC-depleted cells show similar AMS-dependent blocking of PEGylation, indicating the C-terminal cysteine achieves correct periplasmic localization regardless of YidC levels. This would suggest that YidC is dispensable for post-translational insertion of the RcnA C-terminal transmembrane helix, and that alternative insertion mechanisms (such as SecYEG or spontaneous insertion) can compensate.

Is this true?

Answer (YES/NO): NO